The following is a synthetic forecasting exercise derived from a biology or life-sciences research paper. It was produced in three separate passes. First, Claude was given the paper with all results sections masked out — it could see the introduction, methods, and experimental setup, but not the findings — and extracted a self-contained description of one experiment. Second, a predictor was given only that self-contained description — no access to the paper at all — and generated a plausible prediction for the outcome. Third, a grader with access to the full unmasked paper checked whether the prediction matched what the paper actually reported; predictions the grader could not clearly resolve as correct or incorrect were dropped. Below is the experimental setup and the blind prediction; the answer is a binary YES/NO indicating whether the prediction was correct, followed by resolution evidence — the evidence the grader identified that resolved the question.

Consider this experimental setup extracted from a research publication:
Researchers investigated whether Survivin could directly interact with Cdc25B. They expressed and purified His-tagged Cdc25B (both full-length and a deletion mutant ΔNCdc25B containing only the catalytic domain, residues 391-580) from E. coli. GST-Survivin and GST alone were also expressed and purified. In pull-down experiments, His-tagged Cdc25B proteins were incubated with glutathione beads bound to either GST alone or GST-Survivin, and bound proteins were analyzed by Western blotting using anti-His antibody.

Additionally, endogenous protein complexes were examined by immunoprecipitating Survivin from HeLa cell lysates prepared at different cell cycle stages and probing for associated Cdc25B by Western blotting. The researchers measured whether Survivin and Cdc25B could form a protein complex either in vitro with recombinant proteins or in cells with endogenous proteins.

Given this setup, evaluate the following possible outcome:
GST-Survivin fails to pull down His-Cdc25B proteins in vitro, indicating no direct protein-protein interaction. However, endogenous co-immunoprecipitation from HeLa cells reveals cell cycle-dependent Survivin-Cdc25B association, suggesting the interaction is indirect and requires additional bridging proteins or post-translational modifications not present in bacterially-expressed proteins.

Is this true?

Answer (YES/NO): NO